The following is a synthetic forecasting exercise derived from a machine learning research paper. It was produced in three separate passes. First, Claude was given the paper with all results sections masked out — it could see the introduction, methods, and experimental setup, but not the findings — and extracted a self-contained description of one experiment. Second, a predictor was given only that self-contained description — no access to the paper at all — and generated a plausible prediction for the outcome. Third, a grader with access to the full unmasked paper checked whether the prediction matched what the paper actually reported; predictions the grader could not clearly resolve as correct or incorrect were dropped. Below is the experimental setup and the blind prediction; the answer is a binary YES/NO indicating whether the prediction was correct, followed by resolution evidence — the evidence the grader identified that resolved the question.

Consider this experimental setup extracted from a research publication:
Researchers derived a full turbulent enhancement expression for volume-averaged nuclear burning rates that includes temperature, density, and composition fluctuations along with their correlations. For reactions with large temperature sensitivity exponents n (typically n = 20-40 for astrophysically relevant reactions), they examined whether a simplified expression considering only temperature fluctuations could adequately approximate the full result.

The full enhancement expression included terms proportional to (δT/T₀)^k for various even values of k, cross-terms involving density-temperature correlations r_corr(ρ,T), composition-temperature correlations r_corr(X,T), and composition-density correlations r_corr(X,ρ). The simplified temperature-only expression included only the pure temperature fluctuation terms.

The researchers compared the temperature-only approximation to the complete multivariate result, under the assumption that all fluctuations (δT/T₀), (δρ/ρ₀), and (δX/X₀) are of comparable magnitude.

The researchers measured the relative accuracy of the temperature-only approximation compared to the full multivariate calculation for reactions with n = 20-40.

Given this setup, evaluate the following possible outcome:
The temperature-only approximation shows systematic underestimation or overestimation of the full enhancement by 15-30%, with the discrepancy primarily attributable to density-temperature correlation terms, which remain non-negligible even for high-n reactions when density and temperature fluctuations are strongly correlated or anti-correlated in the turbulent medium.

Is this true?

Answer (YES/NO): NO